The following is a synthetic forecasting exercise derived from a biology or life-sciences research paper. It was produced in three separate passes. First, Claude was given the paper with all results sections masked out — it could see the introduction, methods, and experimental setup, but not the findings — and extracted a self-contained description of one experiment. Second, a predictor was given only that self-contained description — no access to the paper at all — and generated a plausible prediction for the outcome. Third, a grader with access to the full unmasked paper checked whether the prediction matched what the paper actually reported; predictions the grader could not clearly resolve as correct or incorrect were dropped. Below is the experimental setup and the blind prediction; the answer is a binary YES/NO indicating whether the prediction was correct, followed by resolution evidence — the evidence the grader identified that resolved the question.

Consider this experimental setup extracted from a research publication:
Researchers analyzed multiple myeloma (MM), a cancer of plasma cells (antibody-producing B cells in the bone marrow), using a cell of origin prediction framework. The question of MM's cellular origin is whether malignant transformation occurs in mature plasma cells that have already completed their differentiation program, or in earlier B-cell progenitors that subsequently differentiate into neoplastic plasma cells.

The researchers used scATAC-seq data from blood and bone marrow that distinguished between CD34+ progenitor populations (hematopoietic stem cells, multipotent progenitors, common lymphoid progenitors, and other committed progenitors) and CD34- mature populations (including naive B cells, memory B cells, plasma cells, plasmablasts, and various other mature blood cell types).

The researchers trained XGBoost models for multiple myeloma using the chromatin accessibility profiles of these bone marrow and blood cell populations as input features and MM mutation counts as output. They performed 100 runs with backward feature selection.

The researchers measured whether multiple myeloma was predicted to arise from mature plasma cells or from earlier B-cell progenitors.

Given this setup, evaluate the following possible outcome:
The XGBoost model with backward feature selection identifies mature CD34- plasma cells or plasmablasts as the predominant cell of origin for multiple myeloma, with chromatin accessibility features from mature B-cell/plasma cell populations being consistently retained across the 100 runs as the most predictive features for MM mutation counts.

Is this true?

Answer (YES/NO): NO